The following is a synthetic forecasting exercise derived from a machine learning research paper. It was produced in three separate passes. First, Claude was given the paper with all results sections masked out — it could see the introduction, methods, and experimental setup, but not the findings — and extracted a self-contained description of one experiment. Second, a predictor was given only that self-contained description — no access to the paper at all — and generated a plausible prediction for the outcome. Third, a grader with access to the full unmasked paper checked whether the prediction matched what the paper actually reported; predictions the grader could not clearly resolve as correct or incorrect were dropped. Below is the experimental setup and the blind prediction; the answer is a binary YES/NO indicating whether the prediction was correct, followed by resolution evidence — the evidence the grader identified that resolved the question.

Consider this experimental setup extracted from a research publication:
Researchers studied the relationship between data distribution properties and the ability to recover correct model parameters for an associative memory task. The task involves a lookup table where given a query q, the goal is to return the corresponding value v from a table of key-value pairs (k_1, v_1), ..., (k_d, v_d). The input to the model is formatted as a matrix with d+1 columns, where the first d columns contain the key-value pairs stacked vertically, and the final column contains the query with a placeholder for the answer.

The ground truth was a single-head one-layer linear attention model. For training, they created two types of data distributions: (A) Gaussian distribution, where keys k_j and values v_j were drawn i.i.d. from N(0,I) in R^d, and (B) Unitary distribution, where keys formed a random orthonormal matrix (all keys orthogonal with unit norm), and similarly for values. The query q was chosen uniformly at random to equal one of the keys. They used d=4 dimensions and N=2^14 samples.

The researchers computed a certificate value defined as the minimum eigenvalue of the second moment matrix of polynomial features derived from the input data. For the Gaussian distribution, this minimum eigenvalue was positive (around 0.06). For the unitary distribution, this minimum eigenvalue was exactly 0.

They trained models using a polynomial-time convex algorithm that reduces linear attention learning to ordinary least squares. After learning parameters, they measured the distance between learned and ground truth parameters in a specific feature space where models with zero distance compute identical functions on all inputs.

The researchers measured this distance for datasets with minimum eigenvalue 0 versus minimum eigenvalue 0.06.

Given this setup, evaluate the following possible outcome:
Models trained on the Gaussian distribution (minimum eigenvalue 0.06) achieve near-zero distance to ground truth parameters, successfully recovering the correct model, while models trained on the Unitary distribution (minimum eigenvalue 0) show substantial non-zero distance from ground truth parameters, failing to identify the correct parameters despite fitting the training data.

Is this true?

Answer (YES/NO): YES